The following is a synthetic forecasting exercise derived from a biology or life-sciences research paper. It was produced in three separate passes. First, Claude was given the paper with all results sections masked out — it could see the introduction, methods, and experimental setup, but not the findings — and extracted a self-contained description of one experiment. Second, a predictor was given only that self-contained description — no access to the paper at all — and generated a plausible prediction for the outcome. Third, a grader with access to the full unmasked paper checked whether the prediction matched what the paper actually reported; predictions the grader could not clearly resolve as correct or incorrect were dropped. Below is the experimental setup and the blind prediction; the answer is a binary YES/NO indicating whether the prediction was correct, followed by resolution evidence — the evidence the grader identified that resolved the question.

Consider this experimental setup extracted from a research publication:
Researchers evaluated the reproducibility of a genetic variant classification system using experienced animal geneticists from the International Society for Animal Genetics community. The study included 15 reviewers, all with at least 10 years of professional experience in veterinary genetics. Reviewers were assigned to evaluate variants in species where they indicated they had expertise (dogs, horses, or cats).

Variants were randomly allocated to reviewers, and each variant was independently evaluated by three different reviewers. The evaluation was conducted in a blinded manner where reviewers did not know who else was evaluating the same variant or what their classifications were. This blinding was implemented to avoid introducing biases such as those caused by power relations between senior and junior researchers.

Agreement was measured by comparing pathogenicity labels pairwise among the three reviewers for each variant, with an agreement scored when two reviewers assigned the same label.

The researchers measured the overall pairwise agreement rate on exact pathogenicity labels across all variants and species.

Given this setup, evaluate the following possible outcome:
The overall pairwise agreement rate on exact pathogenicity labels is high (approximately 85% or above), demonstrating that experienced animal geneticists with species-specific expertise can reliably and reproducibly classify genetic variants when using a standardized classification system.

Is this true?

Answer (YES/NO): NO